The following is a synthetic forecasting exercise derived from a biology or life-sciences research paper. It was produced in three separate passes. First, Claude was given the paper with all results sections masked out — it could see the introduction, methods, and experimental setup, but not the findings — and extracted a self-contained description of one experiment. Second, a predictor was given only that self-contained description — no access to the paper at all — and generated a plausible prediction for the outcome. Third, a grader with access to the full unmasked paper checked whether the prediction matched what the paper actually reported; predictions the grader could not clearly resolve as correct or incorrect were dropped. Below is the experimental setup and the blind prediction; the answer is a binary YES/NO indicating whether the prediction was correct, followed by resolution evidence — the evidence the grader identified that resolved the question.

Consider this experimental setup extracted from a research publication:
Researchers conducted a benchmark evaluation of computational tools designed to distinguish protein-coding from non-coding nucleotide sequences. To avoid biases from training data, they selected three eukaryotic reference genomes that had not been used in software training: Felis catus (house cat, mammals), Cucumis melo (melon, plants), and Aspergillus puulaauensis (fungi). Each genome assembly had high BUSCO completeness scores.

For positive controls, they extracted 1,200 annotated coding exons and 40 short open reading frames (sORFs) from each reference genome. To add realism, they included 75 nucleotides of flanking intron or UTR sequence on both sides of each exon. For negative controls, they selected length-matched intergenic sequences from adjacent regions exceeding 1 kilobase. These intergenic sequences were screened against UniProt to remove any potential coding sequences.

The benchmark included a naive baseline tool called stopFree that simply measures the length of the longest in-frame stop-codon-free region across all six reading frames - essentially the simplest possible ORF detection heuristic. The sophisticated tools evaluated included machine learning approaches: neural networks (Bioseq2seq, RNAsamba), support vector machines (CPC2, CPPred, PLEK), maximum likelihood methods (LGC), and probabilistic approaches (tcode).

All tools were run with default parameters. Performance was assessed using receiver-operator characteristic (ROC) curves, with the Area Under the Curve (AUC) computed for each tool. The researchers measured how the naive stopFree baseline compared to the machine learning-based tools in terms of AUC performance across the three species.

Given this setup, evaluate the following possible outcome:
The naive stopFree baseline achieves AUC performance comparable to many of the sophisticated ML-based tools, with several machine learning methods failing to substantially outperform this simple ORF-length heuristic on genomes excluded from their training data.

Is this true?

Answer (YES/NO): YES